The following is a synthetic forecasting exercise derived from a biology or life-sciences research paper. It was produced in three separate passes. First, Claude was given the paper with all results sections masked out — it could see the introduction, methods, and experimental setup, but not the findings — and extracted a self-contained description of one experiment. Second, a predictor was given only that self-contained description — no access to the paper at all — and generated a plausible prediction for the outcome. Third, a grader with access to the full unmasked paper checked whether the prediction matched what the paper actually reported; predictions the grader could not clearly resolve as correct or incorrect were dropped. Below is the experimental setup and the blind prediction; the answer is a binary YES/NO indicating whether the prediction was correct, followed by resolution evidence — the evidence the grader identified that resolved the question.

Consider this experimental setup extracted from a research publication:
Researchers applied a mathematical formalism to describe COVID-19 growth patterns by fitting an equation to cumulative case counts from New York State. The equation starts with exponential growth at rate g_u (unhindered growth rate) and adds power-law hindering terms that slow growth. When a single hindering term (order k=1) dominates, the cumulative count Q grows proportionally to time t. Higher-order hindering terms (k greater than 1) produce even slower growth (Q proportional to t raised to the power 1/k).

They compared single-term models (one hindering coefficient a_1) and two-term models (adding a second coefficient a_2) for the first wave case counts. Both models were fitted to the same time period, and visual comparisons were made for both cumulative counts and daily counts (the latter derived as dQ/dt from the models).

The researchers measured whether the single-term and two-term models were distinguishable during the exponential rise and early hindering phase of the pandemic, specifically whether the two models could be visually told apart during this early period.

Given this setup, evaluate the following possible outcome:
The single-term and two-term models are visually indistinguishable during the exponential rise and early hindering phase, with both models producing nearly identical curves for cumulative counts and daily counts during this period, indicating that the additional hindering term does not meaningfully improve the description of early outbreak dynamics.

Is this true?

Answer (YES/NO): YES